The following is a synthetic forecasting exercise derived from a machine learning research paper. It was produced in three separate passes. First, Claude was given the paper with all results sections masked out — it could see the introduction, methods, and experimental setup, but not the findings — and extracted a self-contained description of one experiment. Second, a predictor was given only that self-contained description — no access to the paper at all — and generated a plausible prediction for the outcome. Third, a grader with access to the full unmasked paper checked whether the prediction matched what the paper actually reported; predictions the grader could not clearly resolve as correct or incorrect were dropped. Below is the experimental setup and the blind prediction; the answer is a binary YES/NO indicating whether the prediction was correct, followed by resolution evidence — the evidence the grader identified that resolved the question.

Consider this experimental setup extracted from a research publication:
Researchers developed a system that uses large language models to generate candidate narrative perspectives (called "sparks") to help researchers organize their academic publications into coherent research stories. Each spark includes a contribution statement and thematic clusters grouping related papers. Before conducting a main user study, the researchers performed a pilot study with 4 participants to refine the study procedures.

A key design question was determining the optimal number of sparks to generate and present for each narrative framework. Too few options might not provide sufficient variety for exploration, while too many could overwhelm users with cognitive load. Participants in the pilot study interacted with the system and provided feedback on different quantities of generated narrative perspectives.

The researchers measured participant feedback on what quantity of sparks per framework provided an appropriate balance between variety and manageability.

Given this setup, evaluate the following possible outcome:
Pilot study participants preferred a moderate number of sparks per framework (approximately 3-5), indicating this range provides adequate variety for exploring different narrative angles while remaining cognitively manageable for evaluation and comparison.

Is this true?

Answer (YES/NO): YES